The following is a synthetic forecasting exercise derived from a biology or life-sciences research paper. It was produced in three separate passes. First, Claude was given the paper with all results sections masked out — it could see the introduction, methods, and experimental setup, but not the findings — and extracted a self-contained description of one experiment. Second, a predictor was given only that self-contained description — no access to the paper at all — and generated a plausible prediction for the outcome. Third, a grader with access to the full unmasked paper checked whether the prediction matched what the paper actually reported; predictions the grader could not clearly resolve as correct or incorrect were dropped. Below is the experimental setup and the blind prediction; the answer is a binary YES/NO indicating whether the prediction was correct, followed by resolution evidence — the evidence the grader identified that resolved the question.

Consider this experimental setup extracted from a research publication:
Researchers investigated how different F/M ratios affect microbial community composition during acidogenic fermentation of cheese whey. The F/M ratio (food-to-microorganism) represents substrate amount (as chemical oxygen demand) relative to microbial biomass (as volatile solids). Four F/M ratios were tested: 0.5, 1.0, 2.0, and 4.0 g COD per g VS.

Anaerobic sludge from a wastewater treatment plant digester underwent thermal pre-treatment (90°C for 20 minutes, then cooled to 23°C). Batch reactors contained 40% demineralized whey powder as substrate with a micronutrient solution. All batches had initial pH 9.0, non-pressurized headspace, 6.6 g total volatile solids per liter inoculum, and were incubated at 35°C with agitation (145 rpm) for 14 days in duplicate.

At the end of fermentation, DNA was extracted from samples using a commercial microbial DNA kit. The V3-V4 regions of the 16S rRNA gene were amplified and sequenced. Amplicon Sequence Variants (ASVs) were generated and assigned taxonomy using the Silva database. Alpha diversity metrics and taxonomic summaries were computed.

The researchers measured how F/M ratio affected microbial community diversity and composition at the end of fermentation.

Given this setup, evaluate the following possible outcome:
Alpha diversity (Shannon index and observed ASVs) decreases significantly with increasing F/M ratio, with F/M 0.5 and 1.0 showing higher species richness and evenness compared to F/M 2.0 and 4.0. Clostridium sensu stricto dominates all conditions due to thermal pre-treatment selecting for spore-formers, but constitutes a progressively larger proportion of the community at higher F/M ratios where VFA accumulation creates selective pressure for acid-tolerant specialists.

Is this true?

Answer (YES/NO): NO